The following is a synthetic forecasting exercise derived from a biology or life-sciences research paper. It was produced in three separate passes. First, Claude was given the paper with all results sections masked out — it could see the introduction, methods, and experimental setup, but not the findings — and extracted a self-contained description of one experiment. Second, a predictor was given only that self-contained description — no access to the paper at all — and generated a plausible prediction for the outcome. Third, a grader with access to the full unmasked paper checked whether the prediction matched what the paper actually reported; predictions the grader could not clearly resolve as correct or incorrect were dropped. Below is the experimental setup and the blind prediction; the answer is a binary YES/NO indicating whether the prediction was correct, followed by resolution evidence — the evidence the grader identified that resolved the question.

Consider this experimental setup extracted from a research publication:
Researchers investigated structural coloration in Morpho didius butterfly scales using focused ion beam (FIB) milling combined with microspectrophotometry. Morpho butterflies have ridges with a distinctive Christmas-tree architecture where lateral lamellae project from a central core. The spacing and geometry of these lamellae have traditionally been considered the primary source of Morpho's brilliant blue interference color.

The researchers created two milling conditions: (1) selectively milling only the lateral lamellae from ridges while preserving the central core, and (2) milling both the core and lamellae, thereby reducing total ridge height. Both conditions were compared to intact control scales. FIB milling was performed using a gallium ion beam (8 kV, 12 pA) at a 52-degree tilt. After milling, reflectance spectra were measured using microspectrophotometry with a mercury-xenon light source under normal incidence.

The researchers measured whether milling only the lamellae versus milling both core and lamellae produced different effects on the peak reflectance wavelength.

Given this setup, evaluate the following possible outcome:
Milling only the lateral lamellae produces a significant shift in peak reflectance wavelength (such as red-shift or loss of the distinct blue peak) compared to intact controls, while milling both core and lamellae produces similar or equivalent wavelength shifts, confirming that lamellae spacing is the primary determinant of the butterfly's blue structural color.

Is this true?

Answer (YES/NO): NO